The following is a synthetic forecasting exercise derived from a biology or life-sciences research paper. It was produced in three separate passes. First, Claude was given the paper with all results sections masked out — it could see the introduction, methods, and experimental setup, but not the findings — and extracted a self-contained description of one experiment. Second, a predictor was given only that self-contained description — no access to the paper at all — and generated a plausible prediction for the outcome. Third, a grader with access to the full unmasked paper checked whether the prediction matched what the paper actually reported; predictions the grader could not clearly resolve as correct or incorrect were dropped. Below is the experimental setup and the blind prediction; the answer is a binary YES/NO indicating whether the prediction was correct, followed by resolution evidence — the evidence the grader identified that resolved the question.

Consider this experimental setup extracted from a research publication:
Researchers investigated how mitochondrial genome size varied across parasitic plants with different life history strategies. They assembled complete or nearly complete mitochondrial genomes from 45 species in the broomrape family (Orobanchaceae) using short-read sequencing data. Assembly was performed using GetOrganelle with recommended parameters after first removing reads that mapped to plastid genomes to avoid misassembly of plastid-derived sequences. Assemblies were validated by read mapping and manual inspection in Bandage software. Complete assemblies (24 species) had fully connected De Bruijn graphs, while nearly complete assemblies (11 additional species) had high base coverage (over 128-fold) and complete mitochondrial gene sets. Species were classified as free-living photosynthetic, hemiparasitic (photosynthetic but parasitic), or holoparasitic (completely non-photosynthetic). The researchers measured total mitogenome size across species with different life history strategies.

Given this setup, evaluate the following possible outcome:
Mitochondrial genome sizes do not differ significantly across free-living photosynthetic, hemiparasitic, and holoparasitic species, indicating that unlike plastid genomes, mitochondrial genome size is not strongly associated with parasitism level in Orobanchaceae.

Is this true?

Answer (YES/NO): YES